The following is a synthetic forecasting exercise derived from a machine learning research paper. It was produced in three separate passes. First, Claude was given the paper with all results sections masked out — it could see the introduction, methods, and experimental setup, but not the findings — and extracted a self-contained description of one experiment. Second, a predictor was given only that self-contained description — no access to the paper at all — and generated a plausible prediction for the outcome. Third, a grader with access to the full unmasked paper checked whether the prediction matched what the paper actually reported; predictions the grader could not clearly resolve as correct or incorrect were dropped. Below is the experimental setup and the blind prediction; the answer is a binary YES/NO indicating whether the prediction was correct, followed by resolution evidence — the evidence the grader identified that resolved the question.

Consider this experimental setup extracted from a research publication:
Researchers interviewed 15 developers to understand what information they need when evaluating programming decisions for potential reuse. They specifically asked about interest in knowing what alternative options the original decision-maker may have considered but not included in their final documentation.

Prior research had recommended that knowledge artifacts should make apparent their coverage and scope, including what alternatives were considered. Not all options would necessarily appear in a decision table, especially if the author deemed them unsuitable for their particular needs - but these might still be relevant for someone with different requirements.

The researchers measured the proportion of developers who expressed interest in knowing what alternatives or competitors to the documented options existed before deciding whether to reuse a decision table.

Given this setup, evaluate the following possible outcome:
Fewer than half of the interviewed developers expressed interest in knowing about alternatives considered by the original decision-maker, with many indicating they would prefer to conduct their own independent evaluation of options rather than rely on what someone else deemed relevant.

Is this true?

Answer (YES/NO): NO